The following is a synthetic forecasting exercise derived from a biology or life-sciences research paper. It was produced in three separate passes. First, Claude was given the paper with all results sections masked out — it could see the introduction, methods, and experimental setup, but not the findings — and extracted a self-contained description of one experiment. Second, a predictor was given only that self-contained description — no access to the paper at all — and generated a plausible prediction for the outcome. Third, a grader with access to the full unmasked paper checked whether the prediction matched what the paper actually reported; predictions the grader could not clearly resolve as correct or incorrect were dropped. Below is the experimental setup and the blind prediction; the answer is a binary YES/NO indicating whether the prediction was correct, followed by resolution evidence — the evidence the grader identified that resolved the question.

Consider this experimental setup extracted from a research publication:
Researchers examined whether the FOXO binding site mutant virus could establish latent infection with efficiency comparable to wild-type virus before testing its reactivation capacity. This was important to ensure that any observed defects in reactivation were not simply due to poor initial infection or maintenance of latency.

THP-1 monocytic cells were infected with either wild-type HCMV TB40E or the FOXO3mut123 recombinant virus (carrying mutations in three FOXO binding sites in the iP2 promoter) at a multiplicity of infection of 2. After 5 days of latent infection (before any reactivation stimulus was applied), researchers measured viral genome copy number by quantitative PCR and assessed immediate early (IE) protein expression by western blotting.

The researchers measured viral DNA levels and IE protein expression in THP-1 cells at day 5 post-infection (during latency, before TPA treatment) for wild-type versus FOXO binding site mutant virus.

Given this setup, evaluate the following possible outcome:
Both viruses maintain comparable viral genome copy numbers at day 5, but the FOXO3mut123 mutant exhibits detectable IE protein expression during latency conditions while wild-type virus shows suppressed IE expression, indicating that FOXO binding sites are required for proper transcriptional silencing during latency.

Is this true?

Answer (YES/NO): NO